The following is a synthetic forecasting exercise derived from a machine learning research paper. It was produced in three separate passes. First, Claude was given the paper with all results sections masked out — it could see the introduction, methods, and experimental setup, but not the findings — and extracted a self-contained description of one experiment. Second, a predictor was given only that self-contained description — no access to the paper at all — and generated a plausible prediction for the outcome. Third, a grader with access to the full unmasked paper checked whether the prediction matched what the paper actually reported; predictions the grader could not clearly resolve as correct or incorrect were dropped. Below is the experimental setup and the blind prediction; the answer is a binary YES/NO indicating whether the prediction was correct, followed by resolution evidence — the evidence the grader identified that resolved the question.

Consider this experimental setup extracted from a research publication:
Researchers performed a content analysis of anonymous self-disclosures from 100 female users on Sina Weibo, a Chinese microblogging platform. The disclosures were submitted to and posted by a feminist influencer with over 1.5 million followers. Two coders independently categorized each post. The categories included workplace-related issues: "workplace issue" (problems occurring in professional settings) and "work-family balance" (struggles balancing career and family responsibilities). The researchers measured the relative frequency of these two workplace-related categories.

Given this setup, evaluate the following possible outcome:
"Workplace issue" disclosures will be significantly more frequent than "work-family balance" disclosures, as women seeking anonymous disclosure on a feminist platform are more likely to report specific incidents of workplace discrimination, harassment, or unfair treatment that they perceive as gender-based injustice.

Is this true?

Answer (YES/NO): NO